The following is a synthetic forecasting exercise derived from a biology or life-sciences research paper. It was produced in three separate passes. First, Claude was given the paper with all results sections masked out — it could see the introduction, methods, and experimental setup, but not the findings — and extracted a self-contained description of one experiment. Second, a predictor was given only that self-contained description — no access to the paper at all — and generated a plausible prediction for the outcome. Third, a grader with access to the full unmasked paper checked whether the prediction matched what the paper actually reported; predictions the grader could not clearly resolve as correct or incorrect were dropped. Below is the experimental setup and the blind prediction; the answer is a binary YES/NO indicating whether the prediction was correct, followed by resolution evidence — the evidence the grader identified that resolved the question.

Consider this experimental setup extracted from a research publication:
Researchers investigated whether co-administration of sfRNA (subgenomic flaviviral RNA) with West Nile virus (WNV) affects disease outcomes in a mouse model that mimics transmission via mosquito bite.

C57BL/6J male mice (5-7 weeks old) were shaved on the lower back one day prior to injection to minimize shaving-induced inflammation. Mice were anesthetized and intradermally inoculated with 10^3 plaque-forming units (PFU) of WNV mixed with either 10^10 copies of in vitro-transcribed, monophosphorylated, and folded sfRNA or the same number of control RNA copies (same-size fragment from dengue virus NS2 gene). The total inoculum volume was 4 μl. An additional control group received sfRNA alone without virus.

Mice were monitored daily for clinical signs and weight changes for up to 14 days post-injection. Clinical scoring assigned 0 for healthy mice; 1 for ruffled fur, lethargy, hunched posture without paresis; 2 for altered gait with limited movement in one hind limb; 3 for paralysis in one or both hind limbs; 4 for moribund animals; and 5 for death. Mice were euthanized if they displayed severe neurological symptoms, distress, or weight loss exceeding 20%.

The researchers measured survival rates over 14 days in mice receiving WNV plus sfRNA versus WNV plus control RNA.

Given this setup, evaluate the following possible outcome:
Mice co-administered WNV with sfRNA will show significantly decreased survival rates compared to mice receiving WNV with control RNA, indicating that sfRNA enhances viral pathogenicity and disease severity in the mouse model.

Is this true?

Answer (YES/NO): YES